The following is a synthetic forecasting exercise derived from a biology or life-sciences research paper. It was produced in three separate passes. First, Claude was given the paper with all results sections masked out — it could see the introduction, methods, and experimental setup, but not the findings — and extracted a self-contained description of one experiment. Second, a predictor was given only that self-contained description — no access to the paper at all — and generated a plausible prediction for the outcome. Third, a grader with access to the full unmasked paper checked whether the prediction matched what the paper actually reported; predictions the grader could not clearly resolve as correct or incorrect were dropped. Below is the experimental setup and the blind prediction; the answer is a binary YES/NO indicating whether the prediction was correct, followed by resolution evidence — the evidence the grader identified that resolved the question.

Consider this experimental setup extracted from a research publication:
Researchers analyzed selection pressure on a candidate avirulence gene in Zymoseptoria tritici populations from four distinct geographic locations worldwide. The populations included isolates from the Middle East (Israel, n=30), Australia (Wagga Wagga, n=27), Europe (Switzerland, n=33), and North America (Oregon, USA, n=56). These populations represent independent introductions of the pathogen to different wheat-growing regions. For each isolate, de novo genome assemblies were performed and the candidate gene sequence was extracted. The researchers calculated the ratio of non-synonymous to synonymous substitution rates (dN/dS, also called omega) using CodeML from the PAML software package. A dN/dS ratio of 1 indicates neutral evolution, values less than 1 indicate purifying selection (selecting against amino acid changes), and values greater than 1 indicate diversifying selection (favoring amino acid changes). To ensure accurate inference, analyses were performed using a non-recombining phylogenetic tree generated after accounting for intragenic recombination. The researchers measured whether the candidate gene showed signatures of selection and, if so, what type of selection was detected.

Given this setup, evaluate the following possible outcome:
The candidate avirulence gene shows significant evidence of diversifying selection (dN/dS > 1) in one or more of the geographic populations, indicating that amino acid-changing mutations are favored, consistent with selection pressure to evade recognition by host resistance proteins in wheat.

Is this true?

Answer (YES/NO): YES